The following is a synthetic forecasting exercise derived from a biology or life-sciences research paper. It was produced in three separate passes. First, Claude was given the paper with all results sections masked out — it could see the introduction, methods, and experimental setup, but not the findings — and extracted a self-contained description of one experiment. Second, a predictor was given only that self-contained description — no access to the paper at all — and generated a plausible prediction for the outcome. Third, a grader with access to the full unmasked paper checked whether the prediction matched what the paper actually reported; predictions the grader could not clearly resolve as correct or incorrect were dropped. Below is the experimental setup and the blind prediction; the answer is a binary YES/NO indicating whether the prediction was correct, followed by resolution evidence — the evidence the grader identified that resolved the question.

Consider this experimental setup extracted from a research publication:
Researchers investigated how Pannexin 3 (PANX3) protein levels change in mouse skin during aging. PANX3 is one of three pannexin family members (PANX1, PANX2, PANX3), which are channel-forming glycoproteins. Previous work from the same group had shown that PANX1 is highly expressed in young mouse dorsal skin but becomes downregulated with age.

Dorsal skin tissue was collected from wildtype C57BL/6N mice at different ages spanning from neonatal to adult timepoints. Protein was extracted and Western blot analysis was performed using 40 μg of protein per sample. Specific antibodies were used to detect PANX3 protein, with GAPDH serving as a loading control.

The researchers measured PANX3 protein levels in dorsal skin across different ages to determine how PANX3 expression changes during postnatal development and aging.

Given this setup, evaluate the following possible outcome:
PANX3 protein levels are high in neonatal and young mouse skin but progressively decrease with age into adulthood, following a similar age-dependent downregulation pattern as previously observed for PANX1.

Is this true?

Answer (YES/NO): NO